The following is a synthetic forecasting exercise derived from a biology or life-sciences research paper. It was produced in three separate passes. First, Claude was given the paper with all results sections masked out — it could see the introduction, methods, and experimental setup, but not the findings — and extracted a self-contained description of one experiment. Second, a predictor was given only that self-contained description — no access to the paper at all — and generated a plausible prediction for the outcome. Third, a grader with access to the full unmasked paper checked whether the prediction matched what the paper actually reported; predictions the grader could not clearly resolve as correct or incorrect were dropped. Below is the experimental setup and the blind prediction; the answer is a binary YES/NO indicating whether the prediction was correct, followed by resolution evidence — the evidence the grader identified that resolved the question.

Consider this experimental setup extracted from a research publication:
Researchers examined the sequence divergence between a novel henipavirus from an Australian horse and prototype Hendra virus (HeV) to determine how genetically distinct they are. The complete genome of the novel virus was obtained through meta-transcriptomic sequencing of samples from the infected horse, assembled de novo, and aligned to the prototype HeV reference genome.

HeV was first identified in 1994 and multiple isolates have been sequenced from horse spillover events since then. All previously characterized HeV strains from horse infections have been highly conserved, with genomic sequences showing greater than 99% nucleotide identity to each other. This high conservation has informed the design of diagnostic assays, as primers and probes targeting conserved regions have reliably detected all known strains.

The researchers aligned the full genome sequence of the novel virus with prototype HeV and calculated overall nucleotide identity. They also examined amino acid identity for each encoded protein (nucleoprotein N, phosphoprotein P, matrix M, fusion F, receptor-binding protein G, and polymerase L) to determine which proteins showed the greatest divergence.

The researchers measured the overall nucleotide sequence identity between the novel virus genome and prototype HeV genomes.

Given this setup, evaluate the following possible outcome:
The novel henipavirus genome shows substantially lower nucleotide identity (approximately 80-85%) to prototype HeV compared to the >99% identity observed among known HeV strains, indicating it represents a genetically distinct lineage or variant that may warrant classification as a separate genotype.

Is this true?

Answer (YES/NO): YES